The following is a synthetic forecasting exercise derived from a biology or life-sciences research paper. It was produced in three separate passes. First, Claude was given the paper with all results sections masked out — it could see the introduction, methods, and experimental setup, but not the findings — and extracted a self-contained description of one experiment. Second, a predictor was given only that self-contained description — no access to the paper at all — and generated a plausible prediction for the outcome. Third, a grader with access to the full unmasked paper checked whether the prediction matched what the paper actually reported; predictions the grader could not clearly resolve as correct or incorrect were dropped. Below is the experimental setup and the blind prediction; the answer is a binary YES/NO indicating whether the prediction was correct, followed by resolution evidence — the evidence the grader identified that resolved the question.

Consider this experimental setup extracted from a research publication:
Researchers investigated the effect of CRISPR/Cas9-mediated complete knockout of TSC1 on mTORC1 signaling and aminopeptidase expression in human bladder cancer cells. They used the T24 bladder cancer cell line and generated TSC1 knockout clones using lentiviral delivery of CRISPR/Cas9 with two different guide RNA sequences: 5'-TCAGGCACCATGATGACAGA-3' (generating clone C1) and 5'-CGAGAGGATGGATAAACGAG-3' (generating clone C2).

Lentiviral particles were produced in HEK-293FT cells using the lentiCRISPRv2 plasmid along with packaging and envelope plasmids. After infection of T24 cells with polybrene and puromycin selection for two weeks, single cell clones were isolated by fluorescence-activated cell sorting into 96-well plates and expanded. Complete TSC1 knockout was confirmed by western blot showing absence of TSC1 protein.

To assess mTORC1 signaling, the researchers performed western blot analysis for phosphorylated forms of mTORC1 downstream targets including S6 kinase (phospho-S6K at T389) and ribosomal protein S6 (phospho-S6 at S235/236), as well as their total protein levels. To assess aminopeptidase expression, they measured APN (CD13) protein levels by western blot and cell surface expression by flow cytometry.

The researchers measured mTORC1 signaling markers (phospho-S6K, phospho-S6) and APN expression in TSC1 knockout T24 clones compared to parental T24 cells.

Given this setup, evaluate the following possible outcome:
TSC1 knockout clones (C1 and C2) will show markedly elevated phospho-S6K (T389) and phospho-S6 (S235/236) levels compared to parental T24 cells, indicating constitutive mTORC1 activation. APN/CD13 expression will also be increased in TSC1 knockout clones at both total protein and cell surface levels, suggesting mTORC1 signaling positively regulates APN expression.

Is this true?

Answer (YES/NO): NO